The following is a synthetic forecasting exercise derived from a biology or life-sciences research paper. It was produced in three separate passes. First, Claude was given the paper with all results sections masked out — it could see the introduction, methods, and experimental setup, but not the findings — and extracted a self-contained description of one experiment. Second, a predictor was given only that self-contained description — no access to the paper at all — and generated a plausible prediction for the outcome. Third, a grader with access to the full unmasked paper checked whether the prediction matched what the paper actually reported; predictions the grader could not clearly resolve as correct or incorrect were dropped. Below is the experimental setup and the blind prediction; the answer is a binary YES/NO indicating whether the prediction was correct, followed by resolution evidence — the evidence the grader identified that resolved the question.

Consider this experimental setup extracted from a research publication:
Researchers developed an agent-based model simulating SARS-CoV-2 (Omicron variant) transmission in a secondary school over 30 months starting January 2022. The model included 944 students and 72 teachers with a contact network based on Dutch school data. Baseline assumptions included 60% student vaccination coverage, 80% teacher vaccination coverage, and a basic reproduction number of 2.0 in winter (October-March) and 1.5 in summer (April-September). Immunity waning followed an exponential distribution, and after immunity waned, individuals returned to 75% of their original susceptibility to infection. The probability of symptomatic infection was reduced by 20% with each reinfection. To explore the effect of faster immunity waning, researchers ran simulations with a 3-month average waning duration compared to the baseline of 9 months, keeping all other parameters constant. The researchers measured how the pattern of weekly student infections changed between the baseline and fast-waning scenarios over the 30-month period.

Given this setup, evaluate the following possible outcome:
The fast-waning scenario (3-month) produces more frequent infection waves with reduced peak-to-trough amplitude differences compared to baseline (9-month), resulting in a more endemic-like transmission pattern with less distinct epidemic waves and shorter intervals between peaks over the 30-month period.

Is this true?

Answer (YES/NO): NO